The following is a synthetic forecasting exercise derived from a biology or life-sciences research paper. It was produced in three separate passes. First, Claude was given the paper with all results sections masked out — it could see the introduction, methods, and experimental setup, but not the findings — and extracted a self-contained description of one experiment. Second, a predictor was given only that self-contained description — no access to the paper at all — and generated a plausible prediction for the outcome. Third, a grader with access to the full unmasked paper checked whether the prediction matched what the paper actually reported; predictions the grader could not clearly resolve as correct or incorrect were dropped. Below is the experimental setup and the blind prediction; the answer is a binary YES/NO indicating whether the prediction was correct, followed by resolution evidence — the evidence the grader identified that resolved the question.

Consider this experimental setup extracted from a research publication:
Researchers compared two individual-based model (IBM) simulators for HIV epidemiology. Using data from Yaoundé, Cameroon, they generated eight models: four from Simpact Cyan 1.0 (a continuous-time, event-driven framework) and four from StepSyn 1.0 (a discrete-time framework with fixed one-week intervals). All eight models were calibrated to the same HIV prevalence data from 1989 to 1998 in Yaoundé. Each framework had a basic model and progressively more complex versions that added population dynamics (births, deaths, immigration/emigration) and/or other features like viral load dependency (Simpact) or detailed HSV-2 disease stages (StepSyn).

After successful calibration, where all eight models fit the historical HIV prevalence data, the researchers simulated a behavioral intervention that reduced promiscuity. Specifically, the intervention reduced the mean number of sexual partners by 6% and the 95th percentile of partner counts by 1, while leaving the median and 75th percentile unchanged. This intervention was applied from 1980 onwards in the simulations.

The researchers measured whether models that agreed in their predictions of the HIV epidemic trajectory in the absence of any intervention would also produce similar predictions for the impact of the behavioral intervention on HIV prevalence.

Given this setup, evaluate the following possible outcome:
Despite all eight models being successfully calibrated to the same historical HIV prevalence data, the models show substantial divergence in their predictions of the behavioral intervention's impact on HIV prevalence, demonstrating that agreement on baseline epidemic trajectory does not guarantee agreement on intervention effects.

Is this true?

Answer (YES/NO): YES